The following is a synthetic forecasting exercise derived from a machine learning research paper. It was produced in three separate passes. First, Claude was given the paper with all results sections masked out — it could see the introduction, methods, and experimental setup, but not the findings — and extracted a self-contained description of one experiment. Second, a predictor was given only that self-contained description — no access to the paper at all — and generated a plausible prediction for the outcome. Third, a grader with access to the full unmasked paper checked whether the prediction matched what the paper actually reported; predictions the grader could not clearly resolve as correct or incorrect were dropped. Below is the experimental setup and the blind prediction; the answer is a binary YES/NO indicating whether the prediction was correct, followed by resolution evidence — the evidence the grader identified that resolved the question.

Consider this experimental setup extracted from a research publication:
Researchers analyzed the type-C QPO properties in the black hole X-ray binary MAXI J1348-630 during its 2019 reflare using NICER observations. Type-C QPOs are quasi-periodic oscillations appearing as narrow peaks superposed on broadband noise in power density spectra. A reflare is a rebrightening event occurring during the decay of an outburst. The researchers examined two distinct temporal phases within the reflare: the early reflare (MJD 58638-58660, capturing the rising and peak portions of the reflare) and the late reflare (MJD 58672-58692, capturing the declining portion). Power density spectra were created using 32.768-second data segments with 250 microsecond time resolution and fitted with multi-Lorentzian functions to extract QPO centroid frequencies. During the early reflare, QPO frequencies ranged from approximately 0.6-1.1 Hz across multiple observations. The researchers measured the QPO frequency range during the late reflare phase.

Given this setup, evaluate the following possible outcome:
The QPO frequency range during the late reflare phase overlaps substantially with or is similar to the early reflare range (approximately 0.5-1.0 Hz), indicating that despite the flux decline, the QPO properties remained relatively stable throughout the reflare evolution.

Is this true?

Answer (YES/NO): NO